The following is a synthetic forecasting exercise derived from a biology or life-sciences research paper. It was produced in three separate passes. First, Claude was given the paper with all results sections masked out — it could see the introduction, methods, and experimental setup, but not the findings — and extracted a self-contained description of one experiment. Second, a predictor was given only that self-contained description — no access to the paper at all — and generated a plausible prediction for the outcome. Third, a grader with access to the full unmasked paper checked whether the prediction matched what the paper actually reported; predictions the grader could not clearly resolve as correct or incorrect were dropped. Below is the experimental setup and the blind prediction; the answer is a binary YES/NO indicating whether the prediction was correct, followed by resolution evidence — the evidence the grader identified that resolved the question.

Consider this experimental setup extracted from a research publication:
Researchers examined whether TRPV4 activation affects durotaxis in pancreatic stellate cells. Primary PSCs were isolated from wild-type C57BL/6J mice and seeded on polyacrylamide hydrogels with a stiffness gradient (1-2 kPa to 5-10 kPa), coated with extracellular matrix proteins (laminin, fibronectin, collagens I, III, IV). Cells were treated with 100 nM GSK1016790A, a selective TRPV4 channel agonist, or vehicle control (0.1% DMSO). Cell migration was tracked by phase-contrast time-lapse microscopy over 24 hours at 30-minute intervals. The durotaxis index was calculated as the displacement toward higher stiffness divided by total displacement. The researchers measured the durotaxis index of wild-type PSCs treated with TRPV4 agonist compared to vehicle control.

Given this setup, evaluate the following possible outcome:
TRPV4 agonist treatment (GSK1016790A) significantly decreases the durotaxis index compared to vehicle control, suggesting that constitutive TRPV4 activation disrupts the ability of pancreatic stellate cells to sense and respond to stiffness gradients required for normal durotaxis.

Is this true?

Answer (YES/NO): YES